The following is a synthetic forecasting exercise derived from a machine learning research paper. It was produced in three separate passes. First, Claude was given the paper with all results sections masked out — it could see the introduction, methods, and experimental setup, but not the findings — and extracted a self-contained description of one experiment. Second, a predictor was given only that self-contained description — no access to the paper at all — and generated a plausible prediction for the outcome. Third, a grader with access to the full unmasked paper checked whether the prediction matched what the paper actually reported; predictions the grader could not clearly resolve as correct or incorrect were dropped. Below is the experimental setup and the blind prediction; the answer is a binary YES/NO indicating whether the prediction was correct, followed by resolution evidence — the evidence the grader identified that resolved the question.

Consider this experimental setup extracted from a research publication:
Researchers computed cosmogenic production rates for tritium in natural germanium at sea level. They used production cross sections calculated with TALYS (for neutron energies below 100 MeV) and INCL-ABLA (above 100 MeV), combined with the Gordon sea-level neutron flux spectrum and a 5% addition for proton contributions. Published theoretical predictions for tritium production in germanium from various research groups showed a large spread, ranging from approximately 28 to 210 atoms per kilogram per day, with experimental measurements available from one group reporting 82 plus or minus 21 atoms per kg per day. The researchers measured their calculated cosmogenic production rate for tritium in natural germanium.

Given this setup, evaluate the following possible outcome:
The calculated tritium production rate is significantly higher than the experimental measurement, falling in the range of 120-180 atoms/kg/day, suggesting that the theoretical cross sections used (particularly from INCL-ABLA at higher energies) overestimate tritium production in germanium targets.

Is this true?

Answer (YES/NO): NO